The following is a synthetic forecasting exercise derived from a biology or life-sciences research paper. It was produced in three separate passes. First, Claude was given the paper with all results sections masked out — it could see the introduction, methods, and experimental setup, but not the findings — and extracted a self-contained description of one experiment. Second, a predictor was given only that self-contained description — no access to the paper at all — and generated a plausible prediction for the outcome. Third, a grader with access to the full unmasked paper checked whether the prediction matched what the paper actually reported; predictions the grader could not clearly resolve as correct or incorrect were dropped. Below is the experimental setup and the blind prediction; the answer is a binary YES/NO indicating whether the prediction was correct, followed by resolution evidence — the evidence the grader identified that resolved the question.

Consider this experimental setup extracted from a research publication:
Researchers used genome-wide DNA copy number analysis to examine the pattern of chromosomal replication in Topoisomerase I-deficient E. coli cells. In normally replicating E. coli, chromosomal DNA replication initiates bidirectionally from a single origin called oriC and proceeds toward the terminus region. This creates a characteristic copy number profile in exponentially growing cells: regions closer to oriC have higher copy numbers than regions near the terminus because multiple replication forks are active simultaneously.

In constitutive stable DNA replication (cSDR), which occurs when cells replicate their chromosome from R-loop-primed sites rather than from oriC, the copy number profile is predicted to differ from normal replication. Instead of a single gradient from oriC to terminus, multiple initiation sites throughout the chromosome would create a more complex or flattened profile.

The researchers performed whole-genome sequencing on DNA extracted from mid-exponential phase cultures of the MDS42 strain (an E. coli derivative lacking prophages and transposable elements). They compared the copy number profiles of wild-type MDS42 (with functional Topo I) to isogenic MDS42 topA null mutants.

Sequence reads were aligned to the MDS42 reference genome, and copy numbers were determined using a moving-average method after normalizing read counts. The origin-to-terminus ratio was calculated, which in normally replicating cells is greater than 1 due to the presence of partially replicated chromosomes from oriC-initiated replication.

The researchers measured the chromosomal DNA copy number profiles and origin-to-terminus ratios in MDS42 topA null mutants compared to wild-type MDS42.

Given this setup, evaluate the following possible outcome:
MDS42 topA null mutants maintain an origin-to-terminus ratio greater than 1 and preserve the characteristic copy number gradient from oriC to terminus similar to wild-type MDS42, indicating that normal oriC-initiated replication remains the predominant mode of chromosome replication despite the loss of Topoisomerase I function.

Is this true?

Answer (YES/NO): NO